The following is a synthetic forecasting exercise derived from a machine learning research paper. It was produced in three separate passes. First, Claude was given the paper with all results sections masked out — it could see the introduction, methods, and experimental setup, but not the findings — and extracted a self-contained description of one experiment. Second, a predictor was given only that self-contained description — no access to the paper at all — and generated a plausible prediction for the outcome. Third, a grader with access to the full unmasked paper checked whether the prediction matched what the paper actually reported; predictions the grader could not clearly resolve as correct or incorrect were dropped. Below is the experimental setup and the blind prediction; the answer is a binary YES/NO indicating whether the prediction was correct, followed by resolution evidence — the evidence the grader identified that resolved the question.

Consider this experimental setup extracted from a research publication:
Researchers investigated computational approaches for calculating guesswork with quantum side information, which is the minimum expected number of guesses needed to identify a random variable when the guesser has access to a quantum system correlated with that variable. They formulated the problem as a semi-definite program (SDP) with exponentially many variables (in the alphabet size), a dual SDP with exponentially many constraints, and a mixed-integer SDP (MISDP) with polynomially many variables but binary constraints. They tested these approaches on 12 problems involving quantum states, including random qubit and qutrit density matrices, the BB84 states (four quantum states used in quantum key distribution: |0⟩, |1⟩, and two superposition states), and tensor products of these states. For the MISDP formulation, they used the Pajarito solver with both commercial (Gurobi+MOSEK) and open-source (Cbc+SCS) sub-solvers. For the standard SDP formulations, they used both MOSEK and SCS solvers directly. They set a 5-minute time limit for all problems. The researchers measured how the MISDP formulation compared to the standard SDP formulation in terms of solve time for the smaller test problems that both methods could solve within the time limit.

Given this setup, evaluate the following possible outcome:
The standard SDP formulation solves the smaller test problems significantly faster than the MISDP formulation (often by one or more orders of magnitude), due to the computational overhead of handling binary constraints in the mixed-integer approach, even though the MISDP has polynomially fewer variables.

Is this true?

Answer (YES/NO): NO